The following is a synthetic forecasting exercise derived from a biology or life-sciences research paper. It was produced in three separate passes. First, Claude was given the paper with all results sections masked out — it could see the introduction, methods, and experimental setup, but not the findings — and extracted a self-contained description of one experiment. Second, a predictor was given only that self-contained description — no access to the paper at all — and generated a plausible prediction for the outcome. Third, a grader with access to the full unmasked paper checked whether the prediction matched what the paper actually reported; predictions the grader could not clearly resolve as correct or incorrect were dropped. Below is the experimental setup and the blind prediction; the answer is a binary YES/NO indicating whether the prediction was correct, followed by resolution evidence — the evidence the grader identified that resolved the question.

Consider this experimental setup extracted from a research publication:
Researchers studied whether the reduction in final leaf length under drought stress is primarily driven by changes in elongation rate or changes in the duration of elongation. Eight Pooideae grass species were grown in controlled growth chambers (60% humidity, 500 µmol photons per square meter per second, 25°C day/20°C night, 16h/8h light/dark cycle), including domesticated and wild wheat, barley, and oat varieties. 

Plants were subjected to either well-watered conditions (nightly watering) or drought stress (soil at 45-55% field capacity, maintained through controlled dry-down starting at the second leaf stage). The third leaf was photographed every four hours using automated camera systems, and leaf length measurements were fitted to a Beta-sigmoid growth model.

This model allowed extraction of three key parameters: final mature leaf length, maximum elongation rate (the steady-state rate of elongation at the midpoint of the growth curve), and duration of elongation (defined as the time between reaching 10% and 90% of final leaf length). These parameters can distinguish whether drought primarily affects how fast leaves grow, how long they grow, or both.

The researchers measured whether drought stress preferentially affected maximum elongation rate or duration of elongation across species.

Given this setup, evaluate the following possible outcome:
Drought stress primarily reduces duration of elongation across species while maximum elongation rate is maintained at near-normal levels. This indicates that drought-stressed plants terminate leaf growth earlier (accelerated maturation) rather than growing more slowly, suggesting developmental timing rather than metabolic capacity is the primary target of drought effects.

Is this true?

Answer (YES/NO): NO